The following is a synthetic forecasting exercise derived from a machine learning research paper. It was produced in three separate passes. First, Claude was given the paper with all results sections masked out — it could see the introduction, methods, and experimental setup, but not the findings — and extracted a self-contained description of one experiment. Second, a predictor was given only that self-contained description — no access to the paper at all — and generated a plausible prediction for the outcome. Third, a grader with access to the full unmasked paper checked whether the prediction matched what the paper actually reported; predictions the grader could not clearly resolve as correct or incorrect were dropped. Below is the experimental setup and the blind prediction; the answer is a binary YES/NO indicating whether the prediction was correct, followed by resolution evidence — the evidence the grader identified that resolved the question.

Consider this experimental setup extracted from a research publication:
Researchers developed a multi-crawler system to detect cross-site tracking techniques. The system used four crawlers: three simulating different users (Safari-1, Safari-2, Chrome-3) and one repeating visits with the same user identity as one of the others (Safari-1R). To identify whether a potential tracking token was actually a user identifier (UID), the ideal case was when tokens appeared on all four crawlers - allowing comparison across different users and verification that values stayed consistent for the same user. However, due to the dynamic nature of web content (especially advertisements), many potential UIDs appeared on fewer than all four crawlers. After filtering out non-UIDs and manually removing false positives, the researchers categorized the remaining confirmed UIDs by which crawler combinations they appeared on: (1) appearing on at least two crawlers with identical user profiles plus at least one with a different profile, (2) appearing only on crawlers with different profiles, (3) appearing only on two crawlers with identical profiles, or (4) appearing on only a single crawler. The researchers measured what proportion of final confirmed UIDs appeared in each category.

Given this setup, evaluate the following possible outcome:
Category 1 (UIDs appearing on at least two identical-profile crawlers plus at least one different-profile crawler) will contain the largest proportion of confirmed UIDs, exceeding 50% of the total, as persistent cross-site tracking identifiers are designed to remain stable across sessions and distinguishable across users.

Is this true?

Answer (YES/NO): NO